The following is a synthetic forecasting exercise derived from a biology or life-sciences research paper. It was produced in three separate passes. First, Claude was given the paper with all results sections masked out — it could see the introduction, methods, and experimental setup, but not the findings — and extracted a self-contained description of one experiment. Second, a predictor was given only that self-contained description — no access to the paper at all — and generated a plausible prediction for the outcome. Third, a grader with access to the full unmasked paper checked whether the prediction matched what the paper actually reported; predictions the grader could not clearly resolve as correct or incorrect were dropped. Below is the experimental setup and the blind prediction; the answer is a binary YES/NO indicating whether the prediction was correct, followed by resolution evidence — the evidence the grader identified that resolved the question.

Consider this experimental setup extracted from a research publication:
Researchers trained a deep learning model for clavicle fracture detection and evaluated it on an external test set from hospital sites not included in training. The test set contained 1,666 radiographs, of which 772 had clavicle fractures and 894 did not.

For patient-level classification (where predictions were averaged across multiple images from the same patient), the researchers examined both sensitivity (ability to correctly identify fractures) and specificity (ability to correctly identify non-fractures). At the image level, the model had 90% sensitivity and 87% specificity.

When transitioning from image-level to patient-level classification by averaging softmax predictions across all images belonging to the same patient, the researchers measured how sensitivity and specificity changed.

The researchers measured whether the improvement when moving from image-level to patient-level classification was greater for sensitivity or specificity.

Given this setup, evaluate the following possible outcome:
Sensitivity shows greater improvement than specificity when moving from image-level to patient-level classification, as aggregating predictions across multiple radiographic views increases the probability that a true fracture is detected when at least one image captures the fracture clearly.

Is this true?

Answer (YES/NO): NO